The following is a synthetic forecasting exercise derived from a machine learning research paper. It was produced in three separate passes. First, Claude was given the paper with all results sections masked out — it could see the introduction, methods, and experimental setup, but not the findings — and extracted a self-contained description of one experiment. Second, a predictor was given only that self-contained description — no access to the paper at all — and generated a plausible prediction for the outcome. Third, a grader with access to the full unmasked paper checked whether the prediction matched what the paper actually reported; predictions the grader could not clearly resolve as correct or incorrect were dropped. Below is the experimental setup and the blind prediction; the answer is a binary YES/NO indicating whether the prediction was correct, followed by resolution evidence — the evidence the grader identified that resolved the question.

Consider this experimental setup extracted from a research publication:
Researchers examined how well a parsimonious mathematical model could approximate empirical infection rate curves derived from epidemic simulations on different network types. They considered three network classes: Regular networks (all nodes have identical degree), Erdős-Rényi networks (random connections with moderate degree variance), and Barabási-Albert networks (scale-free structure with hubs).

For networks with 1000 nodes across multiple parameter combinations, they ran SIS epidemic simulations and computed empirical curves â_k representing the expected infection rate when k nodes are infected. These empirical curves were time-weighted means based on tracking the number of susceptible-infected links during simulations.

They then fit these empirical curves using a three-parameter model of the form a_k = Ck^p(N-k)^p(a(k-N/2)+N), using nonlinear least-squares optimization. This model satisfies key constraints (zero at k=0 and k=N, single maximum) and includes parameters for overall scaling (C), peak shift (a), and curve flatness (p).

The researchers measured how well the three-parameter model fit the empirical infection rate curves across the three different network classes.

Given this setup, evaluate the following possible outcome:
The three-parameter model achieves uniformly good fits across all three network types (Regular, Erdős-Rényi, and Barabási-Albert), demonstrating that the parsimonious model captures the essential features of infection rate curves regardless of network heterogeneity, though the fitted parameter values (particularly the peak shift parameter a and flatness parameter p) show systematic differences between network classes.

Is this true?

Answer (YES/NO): NO